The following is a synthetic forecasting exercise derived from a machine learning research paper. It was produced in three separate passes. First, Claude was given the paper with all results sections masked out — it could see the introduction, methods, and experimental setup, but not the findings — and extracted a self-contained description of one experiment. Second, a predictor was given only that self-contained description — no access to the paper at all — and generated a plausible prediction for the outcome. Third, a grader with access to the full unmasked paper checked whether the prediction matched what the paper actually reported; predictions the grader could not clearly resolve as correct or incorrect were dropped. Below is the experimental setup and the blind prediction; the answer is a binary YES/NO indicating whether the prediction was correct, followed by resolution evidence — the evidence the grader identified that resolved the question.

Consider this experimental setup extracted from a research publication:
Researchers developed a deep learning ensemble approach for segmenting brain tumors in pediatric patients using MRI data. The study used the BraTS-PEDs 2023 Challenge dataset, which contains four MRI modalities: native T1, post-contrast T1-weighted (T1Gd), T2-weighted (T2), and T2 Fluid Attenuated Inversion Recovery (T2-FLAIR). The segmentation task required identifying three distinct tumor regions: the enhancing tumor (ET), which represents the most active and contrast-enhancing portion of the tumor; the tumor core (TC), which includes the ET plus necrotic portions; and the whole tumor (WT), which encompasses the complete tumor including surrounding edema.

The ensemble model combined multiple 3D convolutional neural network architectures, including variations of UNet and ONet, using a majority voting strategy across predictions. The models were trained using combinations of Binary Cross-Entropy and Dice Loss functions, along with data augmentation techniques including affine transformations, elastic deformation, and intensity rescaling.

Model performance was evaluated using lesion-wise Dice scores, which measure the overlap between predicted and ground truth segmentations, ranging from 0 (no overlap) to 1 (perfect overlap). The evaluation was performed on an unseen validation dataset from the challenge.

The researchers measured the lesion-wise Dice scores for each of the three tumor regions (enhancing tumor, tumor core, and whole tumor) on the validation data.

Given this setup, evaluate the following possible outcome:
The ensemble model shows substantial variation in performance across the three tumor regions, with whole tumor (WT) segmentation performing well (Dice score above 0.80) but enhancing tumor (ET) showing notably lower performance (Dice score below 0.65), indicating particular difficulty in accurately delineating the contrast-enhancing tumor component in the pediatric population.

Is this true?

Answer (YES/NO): NO